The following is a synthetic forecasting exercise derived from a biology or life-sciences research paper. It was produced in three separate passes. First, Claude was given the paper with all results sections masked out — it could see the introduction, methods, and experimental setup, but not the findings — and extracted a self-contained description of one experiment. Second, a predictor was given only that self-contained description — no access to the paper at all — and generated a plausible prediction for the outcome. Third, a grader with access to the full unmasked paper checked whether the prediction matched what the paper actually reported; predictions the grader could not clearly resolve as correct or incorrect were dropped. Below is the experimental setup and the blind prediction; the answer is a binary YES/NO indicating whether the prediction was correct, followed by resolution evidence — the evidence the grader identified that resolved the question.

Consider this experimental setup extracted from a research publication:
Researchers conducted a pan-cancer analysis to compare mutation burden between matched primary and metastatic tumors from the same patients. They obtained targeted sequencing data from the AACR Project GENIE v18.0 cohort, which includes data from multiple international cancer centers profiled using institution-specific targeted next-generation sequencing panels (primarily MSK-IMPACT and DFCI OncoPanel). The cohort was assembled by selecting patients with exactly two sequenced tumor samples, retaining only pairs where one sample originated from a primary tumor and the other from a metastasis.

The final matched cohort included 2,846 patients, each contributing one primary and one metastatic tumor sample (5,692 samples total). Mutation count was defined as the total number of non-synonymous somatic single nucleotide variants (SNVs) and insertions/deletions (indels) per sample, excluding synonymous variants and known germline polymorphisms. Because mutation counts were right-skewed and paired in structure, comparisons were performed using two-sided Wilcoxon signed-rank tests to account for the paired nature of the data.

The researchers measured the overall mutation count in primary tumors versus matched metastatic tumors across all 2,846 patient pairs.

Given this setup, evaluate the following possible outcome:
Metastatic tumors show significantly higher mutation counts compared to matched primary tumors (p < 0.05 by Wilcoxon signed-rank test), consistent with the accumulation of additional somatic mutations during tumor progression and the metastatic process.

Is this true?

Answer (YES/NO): YES